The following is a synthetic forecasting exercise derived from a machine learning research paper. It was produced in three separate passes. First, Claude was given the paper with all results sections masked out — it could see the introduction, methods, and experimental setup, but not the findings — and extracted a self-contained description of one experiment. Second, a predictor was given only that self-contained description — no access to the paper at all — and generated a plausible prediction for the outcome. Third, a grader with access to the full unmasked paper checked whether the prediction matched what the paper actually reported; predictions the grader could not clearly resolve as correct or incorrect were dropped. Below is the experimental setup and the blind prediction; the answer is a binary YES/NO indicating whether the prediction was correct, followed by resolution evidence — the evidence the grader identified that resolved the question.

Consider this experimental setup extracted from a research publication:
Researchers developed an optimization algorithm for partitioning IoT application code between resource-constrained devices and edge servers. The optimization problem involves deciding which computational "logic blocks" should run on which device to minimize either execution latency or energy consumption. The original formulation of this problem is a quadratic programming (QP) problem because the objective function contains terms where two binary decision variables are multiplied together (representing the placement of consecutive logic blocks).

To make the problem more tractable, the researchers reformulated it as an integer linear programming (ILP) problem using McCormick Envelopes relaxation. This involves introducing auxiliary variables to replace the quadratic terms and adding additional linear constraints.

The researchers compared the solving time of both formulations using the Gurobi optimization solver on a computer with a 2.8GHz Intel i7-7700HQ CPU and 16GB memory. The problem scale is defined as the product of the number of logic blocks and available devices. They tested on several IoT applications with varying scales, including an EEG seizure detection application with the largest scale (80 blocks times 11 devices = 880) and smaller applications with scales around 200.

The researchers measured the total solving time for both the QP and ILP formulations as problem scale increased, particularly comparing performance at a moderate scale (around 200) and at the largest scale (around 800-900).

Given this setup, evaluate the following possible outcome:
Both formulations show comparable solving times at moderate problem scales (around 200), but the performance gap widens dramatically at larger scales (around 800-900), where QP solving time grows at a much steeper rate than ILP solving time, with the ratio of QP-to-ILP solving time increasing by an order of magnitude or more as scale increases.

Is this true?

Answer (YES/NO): NO